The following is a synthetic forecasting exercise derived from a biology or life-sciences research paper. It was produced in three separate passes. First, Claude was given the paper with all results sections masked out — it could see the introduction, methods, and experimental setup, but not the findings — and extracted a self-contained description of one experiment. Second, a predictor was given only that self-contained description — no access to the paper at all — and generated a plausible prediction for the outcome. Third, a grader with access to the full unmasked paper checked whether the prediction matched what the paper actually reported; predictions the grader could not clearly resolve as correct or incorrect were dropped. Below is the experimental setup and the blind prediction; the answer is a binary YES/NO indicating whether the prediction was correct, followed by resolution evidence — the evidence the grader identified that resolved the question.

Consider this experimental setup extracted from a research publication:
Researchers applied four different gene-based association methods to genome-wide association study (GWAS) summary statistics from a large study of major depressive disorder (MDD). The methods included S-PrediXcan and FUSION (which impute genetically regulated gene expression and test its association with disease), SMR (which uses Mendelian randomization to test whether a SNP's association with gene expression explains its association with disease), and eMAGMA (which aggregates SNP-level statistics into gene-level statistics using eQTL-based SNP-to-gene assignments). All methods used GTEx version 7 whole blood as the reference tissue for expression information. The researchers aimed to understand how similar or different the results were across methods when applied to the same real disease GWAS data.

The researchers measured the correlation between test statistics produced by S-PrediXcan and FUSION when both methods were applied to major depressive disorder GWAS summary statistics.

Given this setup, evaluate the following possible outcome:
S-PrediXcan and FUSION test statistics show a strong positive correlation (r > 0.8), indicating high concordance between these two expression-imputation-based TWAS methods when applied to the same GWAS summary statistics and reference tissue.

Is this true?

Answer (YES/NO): YES